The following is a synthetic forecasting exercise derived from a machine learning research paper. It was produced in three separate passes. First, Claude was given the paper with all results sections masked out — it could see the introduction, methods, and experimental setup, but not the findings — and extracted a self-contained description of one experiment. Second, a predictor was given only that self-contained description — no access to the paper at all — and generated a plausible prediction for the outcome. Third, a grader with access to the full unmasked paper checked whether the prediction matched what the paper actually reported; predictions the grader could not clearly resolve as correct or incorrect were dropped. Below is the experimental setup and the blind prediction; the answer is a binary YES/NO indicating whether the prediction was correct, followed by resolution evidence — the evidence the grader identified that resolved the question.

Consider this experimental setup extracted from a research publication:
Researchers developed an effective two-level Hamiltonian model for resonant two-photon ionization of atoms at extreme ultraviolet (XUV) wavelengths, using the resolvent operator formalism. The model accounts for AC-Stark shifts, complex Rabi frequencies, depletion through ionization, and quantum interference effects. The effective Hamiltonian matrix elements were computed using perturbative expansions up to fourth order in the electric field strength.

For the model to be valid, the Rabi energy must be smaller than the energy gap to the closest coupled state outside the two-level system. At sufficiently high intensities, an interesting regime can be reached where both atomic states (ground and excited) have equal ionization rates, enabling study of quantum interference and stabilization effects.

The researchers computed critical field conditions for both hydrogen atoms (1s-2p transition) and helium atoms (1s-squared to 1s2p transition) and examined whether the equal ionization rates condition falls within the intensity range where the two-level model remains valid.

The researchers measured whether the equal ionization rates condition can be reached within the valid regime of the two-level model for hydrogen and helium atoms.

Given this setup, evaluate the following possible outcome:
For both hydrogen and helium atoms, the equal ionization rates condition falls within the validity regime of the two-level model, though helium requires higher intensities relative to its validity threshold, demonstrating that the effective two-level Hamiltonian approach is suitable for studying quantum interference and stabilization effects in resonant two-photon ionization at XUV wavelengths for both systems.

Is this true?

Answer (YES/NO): NO